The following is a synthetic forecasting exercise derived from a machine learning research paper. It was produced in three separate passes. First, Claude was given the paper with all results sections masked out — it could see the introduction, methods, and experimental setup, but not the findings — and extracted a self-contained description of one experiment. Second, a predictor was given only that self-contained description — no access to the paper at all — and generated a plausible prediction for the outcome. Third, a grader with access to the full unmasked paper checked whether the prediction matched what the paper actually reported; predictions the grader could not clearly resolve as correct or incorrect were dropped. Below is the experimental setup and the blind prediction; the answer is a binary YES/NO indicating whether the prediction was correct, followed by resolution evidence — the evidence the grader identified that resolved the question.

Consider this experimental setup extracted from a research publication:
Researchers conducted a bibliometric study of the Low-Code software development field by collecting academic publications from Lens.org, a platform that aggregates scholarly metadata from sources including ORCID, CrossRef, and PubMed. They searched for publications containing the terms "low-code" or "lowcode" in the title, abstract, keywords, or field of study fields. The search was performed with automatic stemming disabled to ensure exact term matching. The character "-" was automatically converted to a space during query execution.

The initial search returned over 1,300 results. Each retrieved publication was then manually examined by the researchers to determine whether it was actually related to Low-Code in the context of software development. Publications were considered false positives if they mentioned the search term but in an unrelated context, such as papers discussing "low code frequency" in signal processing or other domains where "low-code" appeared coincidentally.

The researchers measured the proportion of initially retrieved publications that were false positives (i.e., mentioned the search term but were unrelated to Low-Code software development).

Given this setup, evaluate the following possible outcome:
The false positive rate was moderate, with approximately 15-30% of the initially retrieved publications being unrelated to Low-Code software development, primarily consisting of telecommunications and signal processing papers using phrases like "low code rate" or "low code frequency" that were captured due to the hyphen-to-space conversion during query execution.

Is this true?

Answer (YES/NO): NO